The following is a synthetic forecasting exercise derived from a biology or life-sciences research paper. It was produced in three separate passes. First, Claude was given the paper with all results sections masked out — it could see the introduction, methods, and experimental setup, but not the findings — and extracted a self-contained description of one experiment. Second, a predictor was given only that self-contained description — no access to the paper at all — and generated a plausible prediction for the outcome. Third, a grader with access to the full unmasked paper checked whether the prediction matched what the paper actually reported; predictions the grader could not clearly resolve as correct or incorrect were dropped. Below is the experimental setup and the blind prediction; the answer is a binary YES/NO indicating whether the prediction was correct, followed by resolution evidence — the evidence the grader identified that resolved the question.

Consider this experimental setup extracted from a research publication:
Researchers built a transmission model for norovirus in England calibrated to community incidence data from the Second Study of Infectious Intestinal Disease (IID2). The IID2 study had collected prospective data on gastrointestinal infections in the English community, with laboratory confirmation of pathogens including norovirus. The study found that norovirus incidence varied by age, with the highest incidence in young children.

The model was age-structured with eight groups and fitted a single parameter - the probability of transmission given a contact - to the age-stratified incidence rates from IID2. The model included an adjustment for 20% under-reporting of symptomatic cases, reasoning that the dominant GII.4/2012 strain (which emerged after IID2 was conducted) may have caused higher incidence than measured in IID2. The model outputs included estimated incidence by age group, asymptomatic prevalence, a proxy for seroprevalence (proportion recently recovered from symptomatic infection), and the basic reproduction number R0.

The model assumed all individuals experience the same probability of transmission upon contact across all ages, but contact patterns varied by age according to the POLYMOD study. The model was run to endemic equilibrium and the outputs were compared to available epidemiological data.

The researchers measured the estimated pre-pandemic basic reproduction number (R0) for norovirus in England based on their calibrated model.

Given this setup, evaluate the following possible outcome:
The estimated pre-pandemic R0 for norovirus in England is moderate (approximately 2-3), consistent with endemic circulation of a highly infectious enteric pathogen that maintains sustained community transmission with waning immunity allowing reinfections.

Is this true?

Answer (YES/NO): NO